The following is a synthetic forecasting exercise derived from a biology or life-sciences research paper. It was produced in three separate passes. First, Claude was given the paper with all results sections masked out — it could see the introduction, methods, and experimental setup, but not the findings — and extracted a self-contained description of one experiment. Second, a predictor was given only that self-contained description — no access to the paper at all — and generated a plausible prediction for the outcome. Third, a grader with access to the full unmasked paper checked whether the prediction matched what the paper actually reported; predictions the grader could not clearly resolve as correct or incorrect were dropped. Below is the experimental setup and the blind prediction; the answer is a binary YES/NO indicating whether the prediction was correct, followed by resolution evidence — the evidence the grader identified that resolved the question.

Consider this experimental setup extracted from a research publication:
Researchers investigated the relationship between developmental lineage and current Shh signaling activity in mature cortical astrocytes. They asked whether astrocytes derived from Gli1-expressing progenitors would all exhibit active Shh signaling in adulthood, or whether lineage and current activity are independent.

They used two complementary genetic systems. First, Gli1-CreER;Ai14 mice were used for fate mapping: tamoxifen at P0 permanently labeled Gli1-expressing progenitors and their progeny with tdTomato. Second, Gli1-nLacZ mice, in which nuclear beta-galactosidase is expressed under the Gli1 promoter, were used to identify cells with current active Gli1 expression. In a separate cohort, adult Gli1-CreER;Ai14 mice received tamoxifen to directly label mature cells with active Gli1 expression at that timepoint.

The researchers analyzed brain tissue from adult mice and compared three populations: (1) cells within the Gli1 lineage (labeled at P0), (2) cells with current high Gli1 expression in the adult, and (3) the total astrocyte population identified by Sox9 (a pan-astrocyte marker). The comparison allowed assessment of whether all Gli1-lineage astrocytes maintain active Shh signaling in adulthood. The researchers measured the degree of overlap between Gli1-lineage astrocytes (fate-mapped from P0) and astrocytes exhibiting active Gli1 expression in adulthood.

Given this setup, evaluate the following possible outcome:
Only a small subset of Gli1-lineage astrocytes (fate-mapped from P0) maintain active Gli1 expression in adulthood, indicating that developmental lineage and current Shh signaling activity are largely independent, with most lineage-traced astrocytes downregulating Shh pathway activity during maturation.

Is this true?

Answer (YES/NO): YES